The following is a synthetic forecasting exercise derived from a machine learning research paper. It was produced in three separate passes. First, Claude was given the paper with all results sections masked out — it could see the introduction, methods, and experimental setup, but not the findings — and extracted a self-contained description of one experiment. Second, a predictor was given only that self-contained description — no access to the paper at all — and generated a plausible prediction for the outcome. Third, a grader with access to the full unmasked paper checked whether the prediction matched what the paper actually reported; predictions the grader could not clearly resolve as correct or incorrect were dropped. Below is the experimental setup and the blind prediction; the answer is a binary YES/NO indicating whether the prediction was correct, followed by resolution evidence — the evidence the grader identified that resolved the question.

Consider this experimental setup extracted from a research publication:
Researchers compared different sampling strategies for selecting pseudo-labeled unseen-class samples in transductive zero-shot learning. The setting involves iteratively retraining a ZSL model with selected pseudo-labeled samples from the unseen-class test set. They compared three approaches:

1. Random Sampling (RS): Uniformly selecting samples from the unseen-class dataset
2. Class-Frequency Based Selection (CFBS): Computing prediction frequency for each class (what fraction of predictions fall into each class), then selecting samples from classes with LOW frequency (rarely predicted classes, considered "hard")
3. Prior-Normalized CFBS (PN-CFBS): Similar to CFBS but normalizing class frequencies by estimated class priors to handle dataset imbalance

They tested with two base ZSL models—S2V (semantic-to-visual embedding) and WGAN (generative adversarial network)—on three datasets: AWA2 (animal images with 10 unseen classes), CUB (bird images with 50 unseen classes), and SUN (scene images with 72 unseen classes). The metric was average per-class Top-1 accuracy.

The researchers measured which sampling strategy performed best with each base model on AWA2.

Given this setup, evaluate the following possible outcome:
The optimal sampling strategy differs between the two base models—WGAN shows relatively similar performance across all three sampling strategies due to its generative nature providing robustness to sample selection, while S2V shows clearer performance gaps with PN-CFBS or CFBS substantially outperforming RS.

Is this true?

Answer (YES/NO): NO